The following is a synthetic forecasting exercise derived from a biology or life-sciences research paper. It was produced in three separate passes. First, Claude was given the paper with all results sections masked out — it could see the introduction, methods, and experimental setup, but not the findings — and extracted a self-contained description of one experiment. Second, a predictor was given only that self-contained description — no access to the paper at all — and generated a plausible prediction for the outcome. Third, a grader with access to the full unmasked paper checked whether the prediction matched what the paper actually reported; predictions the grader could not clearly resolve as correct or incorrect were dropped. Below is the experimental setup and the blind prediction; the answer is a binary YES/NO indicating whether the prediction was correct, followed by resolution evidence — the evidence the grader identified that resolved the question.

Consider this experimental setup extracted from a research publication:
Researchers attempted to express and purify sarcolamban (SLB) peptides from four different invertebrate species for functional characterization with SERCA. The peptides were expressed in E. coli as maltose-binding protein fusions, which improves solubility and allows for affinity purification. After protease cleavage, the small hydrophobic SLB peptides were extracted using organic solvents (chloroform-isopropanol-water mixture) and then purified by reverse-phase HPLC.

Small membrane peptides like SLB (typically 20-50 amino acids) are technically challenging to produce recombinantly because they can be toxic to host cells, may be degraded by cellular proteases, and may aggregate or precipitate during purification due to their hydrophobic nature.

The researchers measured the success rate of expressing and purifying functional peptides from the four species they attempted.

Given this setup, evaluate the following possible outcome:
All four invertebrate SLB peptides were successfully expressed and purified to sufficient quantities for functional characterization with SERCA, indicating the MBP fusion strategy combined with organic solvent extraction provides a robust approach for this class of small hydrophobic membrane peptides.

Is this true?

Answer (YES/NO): NO